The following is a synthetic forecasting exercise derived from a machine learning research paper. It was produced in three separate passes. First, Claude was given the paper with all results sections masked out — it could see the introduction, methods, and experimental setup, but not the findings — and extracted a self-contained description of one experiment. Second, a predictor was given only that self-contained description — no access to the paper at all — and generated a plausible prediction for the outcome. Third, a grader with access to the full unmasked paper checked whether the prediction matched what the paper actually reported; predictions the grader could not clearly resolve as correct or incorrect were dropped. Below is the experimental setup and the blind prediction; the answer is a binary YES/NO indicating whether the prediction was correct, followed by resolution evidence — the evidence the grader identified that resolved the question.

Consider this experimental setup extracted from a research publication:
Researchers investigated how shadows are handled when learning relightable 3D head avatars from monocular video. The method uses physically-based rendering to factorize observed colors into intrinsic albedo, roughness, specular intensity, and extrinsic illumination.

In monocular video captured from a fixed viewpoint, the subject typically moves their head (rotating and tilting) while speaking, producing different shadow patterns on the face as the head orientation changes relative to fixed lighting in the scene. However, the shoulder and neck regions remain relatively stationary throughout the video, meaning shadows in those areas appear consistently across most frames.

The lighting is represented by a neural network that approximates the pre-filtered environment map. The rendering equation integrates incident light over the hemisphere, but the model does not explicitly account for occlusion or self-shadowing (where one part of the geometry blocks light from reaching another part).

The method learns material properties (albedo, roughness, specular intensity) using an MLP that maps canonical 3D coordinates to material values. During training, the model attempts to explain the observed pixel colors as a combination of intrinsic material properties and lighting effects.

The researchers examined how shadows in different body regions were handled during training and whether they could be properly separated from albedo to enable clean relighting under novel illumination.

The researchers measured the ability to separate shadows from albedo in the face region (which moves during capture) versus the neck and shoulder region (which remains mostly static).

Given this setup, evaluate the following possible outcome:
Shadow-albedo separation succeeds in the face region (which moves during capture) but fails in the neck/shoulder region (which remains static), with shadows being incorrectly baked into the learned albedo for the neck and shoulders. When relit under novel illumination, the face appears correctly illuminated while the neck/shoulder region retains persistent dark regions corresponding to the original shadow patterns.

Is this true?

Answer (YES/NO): YES